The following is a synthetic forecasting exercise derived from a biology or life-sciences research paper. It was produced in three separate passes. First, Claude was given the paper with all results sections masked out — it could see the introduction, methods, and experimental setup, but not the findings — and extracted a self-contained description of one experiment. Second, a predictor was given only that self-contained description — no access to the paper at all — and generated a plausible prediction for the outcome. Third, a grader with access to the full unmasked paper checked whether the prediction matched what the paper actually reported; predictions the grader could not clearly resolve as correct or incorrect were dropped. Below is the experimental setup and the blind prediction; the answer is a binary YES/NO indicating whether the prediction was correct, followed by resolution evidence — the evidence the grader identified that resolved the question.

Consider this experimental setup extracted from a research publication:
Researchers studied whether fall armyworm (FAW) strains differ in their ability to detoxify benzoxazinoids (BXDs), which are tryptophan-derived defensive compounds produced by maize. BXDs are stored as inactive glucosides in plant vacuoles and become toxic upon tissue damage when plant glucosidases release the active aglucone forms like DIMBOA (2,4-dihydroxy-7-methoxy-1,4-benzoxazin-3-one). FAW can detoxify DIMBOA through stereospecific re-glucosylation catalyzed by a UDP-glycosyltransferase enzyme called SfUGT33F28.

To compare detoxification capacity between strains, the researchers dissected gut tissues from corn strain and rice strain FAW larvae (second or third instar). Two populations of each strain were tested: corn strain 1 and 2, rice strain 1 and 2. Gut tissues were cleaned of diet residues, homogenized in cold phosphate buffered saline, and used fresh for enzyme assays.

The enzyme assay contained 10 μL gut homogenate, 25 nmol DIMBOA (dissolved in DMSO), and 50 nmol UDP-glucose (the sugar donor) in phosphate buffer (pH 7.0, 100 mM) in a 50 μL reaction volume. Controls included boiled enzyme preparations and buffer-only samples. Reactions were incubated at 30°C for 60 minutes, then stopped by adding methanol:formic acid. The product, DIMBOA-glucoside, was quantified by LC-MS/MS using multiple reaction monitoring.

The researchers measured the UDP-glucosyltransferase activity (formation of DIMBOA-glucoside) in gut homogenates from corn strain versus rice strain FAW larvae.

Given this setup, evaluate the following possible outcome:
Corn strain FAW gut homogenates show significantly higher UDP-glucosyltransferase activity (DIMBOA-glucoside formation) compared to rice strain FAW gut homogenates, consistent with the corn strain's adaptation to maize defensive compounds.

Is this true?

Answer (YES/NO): YES